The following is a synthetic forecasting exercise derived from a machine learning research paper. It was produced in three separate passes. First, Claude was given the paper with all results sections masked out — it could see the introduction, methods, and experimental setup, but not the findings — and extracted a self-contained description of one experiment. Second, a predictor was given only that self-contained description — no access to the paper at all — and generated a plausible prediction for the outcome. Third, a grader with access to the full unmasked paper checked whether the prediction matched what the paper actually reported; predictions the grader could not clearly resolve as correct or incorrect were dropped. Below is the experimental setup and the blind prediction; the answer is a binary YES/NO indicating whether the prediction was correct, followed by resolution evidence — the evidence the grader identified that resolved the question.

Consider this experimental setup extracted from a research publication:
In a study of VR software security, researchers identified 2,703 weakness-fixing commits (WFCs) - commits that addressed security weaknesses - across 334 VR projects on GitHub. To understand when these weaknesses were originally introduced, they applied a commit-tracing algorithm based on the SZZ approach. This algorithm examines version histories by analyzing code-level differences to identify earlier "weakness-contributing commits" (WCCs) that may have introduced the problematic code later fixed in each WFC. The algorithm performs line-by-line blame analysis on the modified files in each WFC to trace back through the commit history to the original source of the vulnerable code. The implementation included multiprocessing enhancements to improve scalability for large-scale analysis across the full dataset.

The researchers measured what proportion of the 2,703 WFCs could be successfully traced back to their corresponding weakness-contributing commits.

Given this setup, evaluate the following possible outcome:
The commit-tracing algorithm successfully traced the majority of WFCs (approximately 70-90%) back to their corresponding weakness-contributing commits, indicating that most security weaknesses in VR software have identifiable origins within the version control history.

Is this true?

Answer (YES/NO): NO